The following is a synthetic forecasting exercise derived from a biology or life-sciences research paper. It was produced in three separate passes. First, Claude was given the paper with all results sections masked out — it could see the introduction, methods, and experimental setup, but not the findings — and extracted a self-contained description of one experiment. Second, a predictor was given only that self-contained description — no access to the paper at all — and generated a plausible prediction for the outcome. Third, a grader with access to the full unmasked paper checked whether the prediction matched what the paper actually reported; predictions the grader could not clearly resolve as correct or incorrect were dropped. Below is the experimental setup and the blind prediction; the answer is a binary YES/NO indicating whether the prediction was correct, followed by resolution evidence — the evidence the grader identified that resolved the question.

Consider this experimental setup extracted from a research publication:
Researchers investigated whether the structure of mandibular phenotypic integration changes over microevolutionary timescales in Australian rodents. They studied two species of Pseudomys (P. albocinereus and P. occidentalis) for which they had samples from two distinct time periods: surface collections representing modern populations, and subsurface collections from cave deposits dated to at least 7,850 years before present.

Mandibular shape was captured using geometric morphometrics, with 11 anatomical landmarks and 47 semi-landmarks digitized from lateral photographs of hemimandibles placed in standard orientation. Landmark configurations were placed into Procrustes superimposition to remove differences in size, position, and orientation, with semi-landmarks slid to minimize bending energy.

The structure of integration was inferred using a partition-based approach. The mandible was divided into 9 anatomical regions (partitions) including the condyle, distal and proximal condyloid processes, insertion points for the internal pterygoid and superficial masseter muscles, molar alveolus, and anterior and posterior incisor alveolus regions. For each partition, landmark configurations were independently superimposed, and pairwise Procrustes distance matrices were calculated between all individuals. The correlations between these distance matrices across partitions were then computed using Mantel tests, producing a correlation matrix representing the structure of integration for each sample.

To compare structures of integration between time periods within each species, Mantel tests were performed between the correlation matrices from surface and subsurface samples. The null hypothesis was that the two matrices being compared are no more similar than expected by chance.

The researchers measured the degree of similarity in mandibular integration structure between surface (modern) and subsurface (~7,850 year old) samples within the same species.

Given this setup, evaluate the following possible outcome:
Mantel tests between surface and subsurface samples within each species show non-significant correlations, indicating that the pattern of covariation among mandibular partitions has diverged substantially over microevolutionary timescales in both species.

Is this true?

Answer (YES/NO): NO